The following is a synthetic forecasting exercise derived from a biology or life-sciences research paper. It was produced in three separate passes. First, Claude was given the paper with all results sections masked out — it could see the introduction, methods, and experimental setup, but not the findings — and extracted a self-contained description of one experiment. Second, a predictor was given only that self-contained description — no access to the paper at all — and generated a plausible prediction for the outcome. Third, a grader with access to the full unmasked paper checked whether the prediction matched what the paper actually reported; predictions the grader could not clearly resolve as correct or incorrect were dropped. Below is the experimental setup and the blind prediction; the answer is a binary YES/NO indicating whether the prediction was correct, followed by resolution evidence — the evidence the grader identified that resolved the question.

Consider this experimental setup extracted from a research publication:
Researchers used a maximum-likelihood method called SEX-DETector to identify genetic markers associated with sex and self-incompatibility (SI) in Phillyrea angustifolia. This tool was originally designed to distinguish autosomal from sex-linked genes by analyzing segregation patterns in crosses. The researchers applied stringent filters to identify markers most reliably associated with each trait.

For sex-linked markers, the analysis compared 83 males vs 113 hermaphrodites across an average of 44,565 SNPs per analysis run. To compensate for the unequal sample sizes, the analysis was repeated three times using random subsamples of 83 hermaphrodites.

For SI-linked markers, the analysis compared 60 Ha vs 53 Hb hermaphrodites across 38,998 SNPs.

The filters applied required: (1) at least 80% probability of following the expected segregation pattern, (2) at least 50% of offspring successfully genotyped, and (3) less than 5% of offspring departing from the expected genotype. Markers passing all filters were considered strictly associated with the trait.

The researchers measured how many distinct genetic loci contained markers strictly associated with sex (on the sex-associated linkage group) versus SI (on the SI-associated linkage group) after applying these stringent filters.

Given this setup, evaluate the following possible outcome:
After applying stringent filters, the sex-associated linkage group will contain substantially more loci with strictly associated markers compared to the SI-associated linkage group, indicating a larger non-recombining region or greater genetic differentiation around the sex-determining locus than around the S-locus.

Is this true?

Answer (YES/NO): YES